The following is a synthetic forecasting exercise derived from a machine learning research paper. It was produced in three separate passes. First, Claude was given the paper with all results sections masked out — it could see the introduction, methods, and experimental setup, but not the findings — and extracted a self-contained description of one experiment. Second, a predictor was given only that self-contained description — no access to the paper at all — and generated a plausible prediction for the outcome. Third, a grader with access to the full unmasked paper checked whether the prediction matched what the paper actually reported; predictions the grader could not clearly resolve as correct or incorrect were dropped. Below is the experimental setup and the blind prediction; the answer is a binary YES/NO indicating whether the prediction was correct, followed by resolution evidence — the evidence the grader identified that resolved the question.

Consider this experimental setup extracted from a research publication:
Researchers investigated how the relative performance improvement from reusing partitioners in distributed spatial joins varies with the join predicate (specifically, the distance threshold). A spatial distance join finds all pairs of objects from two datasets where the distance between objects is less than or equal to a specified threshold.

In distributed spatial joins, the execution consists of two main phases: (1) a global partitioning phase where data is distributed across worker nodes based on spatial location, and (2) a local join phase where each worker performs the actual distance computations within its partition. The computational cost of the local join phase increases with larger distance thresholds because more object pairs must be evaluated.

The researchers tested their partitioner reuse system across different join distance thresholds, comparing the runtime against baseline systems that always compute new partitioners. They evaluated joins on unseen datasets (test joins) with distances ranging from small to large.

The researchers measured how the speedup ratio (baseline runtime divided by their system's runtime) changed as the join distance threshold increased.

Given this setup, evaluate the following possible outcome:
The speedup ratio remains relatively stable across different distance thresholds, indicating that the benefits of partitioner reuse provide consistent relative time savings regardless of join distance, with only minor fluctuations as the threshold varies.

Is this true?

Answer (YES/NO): NO